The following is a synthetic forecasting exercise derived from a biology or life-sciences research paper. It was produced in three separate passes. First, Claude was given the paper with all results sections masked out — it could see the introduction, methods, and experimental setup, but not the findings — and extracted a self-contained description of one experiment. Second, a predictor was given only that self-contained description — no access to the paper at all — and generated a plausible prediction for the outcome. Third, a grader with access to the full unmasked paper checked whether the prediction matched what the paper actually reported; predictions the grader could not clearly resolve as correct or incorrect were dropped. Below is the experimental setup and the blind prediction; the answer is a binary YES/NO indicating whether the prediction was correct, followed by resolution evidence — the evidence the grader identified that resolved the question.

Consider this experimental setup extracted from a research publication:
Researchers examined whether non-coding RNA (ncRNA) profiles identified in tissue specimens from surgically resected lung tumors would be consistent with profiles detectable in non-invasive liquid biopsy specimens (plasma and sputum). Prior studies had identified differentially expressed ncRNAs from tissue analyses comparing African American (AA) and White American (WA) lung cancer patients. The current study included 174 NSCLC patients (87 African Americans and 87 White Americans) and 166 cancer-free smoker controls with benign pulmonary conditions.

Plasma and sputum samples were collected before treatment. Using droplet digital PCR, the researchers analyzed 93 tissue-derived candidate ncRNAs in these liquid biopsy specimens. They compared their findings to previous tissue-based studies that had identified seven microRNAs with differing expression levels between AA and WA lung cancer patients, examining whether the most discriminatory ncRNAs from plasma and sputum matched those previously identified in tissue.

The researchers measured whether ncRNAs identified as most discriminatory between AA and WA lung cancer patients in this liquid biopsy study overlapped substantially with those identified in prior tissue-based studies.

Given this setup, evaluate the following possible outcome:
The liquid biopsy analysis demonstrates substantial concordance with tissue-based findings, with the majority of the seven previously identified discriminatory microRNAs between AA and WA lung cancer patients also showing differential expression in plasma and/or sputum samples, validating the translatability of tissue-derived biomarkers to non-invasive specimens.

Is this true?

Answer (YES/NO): NO